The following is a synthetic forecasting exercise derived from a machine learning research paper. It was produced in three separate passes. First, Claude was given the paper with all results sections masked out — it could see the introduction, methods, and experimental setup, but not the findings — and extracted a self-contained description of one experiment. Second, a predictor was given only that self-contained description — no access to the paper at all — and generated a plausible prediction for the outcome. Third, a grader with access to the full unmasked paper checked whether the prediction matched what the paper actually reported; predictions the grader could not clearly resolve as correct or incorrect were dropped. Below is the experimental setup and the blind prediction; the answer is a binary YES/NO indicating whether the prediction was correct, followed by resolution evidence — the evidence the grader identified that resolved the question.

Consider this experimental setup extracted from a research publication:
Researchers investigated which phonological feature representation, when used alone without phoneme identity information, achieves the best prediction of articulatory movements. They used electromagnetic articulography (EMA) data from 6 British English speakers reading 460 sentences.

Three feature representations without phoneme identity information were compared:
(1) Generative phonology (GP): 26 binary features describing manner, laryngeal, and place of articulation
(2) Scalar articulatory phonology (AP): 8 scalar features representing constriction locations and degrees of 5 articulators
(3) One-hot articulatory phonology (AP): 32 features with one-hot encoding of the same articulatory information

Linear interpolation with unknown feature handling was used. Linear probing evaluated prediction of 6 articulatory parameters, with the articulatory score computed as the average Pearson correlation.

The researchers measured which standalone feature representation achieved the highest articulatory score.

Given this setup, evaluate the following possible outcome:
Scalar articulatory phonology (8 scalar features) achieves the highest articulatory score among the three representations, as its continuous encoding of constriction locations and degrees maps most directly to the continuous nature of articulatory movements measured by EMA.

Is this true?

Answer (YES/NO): NO